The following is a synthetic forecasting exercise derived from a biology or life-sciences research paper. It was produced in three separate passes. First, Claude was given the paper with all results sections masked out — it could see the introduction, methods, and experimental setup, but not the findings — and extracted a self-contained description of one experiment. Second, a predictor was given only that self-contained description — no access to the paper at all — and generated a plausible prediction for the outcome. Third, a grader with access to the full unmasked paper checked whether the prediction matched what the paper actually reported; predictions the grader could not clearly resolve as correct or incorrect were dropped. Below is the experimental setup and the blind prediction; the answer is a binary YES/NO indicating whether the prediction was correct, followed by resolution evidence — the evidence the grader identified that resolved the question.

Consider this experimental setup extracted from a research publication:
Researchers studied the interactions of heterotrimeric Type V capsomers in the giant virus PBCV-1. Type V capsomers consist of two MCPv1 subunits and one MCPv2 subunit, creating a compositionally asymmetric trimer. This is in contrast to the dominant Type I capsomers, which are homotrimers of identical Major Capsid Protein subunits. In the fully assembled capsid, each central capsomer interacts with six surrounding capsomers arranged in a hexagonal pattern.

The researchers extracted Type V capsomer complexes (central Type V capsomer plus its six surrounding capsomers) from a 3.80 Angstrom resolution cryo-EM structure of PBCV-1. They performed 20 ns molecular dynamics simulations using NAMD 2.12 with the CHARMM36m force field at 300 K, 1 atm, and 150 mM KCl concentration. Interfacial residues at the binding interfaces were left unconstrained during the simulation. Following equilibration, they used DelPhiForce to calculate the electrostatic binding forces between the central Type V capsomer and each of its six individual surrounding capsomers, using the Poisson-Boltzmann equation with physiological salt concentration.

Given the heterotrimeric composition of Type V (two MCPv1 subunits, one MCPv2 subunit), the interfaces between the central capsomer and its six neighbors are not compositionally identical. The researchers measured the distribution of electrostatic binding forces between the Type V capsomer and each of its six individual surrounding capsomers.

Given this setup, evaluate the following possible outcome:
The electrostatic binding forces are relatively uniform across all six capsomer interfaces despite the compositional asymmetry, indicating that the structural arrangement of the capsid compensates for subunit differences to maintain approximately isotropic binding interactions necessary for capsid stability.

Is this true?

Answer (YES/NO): NO